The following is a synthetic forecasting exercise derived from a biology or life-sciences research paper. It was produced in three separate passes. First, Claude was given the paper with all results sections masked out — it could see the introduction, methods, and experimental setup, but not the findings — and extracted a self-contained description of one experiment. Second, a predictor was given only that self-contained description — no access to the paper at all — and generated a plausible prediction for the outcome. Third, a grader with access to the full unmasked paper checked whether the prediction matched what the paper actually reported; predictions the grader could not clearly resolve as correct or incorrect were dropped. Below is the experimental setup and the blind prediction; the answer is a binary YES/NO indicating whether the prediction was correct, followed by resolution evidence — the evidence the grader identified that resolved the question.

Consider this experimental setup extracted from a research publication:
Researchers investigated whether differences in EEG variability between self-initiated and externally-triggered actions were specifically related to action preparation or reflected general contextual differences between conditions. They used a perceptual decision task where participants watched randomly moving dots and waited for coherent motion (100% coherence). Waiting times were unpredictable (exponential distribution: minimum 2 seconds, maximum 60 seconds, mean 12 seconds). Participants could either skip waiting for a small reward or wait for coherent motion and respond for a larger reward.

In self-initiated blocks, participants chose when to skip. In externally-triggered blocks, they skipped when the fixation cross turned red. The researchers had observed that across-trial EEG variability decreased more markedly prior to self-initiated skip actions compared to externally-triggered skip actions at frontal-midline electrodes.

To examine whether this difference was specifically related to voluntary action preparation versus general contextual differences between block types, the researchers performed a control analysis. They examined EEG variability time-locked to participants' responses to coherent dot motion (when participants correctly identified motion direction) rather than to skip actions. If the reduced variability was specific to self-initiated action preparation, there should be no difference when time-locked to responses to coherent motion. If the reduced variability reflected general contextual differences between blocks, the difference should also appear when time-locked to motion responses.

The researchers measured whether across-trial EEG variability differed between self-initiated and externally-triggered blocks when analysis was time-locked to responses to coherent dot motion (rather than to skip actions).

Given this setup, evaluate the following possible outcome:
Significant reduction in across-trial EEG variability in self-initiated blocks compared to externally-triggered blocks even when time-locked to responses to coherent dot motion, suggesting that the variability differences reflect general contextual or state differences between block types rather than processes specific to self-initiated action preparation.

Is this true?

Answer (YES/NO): NO